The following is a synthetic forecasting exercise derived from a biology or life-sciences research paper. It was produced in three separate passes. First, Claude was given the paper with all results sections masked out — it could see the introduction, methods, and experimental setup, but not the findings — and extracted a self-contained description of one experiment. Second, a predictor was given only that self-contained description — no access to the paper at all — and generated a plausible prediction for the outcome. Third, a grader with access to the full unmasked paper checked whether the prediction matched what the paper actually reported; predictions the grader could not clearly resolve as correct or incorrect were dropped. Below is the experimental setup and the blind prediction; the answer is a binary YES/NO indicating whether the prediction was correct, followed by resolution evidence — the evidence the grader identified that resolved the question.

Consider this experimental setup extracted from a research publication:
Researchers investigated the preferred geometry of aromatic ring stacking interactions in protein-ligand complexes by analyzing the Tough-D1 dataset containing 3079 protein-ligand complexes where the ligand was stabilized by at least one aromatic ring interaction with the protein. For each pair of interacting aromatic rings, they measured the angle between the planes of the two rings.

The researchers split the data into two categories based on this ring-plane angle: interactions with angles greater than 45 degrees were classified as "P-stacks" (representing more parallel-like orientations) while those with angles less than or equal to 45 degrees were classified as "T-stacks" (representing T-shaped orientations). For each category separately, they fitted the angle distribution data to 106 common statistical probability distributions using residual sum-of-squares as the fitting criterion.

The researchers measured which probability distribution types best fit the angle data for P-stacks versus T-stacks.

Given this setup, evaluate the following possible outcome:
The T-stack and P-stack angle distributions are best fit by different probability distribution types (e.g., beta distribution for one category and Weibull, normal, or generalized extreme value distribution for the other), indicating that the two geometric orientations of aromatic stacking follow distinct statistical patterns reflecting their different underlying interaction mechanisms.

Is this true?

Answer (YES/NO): NO